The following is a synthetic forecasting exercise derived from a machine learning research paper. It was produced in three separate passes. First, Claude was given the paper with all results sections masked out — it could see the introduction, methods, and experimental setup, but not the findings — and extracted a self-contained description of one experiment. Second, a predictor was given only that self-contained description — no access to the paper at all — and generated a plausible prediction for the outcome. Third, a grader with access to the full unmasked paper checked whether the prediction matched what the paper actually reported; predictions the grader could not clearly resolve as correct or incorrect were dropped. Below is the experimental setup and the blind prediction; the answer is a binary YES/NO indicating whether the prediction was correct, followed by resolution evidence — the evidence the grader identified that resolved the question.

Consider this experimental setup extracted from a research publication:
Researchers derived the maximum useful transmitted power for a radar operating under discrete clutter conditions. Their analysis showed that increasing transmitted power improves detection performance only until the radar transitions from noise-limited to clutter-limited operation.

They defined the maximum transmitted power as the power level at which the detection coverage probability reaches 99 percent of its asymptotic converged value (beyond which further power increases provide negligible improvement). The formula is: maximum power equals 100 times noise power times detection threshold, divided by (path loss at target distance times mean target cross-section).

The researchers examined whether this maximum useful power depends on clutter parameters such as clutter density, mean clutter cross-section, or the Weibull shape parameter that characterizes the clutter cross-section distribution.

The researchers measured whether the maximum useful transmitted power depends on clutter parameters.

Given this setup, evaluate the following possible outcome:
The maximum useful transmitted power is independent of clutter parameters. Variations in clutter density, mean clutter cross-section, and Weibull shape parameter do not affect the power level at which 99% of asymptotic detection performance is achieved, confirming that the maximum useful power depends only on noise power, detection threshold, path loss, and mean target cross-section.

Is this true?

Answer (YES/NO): YES